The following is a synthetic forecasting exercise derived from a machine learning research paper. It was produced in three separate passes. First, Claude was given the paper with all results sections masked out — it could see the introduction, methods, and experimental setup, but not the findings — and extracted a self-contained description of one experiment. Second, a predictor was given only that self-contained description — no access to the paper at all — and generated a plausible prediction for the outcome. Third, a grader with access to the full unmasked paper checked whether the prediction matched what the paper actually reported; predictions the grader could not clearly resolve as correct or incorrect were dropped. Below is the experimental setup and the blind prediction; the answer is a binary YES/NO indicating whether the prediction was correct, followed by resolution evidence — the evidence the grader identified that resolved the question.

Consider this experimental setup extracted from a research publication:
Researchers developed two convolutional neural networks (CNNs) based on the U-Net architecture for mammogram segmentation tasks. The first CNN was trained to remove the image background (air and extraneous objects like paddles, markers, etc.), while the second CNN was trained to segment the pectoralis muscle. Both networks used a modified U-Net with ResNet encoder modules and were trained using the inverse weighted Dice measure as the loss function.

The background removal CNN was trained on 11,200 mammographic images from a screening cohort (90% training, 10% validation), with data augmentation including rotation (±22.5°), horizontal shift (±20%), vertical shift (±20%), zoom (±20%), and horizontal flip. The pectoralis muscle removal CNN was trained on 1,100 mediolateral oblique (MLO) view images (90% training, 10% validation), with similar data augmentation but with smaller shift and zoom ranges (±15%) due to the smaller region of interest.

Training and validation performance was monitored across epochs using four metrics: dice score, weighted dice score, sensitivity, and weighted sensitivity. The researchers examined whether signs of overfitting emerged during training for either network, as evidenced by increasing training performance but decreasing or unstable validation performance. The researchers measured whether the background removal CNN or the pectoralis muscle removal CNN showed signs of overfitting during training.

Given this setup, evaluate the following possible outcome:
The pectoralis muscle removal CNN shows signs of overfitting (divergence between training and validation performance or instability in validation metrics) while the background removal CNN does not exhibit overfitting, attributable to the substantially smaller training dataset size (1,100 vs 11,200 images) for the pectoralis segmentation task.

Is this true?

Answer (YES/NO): NO